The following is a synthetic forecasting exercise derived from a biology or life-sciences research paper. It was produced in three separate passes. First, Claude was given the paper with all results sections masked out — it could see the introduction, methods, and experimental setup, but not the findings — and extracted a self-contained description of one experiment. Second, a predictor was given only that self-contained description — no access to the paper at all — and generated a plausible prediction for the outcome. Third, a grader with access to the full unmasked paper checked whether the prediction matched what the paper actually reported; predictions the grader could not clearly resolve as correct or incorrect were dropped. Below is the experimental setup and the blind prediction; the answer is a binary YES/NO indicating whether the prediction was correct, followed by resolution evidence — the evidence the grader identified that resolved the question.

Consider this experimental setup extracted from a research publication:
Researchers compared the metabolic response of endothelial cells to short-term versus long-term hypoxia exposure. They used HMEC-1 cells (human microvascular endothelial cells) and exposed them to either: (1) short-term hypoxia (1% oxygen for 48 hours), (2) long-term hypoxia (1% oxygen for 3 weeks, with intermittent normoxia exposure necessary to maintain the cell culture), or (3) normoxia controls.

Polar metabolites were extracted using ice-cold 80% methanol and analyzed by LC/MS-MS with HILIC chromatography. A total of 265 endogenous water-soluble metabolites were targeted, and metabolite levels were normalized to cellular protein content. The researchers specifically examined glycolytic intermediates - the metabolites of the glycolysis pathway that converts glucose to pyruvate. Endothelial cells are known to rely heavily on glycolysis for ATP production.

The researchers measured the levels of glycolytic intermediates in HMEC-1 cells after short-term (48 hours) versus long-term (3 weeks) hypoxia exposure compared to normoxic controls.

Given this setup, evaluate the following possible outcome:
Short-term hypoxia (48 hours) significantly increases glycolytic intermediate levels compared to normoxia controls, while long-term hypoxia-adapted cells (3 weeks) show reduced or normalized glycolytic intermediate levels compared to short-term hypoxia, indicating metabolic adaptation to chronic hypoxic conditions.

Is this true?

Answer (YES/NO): NO